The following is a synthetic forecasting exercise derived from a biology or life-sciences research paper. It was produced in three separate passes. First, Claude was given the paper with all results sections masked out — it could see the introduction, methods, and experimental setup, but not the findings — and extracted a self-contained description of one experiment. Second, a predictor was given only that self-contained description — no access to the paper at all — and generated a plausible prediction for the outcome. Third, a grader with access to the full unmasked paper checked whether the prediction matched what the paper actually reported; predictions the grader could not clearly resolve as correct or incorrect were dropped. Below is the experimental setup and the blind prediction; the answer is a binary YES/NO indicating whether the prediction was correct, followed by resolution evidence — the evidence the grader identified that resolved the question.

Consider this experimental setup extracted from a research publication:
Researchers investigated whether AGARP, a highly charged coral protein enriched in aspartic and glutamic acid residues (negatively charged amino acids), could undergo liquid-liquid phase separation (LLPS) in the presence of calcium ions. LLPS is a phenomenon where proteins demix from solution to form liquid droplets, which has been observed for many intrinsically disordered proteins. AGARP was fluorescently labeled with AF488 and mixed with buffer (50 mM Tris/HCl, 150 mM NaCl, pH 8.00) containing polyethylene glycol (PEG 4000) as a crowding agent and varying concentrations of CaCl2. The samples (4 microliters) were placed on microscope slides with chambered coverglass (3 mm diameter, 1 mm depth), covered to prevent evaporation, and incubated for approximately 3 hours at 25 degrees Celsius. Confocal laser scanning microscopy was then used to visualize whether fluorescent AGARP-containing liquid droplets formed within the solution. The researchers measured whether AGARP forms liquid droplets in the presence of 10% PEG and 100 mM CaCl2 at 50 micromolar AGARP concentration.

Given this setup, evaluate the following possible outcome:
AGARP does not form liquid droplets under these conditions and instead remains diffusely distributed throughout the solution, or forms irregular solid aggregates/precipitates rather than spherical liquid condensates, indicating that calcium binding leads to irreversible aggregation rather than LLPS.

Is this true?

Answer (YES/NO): NO